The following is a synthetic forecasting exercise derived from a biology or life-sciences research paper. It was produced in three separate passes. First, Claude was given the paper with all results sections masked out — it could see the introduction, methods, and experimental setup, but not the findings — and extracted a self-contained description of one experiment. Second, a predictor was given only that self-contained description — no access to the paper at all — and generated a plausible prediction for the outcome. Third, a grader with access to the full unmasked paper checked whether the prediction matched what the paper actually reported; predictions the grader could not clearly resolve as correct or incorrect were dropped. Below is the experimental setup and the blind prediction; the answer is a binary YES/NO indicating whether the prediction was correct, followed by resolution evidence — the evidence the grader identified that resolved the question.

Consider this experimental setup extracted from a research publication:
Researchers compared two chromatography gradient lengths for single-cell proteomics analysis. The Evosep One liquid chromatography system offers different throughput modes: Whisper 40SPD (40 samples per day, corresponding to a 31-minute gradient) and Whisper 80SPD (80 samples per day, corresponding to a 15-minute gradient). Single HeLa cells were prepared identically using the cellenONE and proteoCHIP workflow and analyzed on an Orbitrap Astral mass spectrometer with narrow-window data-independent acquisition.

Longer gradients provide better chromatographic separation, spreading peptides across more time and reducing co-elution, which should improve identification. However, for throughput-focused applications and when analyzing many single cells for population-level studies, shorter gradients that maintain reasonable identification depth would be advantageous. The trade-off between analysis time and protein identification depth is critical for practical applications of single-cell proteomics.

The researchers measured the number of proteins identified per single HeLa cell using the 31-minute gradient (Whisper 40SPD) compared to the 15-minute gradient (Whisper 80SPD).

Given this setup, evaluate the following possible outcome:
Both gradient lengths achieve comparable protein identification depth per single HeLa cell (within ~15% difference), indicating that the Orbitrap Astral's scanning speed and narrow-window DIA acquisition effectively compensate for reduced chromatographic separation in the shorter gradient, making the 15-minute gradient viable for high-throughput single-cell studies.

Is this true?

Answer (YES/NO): NO